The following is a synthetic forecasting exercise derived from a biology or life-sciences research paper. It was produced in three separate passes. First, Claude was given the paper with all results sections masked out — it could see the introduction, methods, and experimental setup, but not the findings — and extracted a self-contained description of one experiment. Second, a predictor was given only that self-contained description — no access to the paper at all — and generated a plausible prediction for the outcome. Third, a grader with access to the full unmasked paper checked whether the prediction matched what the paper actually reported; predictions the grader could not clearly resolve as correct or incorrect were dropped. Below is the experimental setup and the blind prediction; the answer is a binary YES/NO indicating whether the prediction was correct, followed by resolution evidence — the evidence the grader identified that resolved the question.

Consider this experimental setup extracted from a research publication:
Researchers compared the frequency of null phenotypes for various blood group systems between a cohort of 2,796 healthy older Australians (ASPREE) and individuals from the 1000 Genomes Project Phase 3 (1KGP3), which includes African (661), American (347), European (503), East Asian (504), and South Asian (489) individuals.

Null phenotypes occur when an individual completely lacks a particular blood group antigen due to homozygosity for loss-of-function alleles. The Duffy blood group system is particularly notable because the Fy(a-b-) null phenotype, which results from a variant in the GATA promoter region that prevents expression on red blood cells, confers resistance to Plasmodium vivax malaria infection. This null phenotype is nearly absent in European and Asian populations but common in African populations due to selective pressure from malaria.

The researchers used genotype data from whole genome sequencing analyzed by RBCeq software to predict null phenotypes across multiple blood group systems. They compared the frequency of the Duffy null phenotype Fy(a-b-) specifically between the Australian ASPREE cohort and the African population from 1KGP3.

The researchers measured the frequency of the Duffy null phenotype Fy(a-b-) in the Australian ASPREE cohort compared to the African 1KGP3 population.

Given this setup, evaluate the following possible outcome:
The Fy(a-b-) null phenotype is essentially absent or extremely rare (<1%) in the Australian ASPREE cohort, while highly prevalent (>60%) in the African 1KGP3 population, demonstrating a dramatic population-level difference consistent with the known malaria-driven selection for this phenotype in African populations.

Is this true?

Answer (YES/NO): YES